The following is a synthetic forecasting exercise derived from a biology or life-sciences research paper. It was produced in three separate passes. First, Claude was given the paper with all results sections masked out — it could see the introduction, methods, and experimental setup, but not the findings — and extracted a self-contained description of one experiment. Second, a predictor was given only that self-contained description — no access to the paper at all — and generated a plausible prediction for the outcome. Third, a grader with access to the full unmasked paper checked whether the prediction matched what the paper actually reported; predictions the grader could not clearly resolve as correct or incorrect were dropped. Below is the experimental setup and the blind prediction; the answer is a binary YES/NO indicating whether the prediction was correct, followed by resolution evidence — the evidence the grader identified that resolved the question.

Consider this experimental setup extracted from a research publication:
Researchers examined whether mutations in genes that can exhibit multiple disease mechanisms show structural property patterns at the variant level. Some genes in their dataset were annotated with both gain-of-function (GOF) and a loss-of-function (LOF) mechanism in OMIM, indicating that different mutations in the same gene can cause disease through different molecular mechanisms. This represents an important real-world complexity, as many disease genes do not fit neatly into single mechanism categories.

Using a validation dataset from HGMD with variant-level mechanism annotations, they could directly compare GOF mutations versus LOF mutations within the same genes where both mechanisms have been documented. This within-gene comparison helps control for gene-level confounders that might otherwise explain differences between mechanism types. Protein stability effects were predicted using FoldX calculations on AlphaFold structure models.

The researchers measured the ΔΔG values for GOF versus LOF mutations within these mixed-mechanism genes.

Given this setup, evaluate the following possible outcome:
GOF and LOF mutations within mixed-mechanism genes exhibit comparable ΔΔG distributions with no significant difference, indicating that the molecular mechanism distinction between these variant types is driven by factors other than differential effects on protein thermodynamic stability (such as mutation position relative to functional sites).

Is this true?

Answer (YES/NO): NO